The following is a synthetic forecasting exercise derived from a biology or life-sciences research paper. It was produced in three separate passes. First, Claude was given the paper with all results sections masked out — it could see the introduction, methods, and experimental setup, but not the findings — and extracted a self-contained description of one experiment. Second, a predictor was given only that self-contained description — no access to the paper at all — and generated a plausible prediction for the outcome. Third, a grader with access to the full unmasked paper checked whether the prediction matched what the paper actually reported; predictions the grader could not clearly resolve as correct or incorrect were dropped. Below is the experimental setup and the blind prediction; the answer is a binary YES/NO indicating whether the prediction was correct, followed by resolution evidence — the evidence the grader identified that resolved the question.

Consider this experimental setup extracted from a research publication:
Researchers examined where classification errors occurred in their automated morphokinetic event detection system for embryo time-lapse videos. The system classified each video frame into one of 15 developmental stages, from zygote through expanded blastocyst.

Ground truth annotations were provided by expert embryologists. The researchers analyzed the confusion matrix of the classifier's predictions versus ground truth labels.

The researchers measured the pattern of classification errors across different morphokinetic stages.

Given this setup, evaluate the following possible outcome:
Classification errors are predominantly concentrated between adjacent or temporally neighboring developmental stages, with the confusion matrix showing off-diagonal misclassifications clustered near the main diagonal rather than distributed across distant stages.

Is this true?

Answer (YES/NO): YES